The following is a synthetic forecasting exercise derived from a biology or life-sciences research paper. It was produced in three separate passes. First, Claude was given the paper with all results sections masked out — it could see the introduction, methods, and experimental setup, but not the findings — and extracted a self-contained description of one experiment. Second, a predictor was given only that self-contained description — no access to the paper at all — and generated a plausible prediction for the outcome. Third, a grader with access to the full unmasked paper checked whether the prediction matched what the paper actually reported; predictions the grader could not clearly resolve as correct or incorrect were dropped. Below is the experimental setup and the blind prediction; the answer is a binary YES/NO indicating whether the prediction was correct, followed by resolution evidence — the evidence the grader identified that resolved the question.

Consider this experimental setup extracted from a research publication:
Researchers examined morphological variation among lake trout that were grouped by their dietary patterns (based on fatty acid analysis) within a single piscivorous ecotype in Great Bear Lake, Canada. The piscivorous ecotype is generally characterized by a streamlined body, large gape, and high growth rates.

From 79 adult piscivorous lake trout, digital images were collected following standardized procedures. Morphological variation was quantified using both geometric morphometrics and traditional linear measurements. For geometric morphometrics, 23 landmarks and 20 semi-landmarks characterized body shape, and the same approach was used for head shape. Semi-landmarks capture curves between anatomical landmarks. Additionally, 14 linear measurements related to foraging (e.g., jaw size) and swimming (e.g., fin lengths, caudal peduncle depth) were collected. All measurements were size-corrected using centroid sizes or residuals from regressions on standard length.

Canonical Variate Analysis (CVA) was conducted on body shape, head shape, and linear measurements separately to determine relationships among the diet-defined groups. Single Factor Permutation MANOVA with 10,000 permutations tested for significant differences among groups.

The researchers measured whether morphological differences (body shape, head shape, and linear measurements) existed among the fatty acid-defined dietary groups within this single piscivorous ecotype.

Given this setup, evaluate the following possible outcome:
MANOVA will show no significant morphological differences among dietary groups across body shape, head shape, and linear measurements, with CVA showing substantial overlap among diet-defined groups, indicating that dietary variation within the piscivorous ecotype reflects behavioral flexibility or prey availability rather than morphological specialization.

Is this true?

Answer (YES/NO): NO